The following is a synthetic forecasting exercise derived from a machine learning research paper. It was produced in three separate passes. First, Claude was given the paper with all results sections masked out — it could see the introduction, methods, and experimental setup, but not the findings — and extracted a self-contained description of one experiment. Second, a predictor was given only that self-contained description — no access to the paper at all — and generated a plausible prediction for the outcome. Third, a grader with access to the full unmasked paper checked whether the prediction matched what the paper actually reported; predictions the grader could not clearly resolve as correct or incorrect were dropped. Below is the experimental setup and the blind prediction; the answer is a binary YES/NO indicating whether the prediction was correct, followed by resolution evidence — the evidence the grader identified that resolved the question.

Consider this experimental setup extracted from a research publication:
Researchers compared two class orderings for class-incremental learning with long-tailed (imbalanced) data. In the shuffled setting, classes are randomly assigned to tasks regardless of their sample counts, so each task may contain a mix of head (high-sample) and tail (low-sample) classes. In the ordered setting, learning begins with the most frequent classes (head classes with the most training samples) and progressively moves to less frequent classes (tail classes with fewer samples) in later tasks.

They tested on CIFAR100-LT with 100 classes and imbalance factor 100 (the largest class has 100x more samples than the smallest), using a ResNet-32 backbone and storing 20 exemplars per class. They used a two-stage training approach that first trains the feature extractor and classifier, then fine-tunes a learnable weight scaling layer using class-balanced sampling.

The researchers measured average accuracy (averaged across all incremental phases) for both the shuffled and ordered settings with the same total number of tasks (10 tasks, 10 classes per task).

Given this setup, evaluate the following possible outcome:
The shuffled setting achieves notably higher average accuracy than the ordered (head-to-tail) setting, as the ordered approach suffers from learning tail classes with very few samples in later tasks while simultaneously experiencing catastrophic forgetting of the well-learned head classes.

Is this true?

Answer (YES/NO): NO